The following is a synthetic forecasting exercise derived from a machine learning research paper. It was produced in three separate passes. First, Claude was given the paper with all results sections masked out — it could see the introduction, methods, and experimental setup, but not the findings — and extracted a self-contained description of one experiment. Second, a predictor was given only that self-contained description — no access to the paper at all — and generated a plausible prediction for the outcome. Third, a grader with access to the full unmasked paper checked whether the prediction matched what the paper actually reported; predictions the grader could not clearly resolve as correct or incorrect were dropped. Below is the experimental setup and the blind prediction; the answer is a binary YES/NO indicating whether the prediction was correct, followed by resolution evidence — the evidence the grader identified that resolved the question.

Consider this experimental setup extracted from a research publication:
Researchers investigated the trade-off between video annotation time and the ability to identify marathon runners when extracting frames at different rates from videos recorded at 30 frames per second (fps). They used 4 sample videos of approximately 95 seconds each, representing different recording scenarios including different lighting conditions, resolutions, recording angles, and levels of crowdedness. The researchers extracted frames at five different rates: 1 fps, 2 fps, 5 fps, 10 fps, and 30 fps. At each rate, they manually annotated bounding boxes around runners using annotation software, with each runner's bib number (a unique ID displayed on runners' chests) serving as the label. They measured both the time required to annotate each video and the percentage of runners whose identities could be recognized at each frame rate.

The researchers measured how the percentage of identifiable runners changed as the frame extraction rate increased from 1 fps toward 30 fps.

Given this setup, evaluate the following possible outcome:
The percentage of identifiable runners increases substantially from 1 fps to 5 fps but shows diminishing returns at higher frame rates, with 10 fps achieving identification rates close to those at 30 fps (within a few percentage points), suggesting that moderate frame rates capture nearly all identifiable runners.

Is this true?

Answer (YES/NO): YES